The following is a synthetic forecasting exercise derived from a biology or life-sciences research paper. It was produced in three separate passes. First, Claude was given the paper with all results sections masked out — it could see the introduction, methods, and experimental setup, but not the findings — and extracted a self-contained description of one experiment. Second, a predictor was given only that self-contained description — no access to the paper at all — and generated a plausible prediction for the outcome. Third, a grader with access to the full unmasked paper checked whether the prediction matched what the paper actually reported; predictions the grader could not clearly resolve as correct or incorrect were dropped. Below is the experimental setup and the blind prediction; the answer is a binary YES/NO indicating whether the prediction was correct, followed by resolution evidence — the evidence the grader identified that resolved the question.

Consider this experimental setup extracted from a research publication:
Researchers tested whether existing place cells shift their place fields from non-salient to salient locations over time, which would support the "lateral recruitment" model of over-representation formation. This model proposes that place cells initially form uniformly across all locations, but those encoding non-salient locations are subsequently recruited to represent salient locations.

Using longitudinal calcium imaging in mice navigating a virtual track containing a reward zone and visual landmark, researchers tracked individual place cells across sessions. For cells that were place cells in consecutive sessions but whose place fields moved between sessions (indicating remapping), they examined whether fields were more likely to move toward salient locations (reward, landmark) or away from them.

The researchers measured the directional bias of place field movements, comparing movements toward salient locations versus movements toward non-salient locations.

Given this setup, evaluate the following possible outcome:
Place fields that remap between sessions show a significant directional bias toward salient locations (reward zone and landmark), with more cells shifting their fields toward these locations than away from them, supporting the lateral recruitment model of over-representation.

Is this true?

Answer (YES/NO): NO